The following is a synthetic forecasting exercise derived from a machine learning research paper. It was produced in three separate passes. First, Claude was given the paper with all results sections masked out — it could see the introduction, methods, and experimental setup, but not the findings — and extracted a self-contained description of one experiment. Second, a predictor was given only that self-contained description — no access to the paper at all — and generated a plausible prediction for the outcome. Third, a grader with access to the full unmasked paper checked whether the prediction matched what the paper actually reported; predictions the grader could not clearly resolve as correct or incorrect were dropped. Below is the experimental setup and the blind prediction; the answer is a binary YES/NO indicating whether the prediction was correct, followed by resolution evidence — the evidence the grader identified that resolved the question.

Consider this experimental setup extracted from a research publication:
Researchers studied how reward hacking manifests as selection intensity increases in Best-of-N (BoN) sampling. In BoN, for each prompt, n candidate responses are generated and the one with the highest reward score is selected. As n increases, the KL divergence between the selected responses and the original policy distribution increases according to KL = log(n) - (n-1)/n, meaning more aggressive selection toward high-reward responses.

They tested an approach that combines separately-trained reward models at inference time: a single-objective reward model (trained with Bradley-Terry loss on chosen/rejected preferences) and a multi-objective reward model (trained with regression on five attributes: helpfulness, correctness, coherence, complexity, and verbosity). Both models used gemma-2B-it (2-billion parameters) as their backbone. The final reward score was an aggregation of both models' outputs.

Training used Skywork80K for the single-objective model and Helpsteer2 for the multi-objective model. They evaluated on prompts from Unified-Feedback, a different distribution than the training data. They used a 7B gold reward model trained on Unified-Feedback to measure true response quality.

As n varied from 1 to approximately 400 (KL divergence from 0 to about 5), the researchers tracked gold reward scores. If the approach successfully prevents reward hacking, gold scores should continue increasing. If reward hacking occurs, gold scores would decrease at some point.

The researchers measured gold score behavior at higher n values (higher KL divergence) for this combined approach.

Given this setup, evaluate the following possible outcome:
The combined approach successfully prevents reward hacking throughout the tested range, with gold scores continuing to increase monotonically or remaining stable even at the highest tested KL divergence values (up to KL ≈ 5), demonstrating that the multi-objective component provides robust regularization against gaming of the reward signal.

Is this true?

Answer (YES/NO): NO